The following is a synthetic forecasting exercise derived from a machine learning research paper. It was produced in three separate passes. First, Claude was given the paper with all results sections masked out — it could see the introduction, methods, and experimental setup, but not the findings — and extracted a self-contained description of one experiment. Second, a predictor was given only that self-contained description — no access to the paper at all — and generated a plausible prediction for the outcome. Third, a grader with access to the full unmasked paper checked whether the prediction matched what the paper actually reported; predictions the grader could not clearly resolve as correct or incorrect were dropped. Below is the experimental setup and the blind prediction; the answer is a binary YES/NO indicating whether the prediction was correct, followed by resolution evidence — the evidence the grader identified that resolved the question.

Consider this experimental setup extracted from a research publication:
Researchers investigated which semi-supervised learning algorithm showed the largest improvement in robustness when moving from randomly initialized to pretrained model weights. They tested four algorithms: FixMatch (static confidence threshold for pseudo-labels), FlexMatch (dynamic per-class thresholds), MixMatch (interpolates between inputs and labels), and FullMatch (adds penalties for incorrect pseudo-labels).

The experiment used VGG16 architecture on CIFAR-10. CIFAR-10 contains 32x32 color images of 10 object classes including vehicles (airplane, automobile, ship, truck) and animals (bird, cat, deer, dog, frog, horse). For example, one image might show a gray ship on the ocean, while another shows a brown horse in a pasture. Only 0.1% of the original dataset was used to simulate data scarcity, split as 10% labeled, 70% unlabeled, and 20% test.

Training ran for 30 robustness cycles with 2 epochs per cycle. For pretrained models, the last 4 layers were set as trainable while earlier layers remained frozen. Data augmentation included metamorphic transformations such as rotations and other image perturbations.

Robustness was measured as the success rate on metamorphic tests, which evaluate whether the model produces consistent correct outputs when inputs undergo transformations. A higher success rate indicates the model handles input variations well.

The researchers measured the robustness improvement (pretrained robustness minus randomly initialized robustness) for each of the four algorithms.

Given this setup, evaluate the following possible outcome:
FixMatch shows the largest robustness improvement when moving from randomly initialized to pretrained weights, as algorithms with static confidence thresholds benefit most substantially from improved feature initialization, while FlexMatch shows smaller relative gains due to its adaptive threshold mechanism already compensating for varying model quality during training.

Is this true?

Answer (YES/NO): YES